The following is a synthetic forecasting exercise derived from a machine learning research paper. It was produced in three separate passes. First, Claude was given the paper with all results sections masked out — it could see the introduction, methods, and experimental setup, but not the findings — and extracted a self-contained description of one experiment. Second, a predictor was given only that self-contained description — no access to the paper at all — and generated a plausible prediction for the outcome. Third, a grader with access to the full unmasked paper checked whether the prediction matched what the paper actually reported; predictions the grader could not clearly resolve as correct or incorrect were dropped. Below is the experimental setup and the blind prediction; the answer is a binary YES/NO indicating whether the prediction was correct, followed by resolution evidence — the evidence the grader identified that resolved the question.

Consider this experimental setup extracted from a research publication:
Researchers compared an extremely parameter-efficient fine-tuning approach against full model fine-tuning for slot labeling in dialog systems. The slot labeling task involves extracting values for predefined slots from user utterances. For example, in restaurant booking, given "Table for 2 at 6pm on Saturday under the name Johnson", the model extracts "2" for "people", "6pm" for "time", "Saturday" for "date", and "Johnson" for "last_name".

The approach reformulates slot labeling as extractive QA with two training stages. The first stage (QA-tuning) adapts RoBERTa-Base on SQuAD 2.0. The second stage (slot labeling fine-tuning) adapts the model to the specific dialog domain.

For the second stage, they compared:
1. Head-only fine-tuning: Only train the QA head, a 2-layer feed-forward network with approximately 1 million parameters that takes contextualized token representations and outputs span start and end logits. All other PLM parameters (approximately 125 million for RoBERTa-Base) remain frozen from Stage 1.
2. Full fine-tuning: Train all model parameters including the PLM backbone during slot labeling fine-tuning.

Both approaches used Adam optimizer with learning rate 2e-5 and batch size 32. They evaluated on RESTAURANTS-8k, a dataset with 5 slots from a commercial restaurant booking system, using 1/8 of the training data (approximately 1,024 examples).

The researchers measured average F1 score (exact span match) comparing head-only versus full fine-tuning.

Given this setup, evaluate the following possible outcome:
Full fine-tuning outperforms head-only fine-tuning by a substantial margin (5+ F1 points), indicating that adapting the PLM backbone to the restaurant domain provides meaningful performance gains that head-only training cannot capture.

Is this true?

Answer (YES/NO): YES